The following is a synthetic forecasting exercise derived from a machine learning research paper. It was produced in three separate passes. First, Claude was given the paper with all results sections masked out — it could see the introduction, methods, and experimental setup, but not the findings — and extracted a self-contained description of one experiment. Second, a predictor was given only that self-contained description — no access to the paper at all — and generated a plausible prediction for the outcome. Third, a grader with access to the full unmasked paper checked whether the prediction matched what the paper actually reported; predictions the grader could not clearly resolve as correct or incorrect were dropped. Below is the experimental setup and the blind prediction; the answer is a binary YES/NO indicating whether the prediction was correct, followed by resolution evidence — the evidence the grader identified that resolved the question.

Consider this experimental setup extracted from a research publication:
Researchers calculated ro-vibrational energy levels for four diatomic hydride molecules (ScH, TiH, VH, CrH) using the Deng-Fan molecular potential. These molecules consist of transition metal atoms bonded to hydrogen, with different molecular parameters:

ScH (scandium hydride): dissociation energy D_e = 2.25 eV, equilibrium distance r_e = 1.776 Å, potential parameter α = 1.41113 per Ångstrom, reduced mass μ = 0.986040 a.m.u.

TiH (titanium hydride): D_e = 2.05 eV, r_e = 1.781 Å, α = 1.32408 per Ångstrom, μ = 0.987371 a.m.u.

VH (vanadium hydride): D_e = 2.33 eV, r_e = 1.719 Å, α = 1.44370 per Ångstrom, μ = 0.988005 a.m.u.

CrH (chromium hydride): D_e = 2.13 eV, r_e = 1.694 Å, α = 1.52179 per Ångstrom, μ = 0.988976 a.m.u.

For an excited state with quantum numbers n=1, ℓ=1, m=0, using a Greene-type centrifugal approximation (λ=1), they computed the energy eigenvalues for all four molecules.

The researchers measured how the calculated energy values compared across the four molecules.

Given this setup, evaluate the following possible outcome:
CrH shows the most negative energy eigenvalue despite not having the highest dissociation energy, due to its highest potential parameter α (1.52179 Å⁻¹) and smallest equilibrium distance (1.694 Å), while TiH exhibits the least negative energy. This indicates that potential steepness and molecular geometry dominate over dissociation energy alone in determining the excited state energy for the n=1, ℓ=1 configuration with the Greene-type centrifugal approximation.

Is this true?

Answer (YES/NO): NO